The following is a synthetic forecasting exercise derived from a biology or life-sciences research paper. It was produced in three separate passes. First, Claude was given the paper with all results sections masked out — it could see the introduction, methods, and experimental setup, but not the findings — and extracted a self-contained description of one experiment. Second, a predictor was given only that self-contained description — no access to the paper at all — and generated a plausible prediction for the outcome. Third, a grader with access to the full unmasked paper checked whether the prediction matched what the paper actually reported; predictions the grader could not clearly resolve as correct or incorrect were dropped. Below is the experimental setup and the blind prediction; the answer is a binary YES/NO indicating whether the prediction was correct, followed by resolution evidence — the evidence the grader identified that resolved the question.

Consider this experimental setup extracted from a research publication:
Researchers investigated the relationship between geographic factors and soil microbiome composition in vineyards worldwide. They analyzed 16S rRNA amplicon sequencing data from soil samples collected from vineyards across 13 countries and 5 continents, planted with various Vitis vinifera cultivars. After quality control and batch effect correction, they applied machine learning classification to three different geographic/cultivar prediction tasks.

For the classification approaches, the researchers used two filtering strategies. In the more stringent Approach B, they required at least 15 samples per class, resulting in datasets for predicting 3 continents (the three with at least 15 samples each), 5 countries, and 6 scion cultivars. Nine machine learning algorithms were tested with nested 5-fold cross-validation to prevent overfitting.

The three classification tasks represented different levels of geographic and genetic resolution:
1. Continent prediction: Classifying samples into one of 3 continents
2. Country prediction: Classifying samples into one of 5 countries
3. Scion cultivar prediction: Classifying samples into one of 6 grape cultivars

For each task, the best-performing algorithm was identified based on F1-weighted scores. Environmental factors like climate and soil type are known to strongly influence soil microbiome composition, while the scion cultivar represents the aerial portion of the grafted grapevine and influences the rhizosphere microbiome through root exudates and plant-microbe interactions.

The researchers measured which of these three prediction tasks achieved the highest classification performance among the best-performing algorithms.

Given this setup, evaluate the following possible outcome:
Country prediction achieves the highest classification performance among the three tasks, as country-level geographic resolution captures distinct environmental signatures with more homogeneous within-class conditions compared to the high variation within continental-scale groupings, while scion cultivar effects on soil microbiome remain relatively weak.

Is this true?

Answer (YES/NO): NO